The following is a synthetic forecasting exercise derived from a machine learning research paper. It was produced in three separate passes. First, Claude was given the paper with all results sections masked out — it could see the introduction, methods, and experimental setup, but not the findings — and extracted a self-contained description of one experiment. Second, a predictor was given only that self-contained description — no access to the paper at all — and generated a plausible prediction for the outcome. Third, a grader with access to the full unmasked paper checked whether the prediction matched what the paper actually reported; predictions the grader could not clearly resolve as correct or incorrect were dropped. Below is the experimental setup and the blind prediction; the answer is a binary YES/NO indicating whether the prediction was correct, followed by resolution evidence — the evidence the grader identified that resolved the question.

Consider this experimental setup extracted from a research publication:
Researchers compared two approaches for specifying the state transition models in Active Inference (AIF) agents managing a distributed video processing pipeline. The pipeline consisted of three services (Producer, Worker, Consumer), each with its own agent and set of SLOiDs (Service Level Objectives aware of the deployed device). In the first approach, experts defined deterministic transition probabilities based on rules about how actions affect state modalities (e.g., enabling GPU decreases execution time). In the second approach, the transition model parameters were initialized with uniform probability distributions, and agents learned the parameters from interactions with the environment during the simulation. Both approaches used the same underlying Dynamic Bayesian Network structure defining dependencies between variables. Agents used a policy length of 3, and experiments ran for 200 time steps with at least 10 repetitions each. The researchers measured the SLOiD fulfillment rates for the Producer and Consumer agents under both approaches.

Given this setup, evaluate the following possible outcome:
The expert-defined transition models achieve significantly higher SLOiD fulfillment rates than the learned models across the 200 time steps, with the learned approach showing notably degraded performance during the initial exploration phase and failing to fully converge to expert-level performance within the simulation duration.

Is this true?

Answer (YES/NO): YES